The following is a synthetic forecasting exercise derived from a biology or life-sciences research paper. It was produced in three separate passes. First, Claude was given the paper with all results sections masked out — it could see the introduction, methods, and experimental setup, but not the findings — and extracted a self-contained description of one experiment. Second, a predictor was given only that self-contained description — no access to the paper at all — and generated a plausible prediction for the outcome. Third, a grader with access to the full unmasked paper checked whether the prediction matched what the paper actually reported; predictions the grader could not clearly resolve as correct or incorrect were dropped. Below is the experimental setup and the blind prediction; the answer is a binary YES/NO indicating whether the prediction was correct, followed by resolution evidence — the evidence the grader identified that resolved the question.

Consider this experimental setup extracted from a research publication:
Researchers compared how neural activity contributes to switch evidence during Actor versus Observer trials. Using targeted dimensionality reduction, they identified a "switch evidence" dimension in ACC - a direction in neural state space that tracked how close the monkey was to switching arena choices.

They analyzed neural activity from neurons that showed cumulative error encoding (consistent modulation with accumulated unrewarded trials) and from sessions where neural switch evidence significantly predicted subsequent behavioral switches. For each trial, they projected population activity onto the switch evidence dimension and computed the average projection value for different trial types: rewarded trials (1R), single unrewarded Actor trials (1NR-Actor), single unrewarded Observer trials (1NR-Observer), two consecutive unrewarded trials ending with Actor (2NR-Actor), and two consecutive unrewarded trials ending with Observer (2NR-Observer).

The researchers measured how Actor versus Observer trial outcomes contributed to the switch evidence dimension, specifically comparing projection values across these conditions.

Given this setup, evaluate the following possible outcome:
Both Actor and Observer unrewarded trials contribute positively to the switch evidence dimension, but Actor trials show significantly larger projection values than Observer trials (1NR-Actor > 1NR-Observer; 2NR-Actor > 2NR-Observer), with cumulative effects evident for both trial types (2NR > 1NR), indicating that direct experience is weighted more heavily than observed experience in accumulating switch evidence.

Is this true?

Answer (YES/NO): YES